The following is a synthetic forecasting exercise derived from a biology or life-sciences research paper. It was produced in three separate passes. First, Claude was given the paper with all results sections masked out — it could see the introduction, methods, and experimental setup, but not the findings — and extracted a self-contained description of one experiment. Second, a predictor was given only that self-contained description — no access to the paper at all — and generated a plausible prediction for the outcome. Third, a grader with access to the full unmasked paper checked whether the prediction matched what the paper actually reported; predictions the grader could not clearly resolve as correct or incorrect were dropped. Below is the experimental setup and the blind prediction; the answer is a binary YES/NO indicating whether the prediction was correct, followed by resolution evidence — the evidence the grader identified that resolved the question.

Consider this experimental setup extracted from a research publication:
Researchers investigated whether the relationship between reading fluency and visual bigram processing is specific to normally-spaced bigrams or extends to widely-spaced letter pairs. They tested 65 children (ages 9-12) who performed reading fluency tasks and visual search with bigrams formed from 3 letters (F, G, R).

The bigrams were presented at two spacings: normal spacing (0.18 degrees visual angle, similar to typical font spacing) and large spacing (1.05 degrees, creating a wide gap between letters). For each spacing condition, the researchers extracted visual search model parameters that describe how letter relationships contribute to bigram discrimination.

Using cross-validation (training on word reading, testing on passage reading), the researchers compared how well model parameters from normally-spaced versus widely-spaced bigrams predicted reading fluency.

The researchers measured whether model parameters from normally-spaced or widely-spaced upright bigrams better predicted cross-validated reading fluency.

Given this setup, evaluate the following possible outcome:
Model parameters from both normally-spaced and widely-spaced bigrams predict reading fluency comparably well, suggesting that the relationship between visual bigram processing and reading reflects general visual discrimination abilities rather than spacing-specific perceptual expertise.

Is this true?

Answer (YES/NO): NO